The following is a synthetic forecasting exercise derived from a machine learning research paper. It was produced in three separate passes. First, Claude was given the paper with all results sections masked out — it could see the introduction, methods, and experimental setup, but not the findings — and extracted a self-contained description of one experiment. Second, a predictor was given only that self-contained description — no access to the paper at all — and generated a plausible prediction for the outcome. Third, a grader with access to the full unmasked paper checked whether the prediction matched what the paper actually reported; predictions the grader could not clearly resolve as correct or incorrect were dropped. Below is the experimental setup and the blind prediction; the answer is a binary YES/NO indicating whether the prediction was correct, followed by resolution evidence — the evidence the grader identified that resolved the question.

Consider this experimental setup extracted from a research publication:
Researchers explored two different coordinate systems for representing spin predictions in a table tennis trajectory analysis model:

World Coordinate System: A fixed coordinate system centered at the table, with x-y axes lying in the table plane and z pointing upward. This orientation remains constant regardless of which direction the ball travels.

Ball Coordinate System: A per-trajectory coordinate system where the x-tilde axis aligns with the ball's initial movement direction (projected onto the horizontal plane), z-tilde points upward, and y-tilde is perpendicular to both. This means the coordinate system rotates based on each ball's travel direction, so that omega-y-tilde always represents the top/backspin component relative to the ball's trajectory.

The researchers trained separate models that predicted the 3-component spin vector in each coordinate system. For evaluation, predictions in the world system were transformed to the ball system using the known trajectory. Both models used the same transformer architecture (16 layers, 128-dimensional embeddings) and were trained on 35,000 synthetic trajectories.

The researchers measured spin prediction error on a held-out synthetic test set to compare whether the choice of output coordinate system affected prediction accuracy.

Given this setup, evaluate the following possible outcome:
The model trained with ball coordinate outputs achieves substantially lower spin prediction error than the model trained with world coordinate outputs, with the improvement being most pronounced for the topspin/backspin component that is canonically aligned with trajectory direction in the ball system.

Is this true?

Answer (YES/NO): NO